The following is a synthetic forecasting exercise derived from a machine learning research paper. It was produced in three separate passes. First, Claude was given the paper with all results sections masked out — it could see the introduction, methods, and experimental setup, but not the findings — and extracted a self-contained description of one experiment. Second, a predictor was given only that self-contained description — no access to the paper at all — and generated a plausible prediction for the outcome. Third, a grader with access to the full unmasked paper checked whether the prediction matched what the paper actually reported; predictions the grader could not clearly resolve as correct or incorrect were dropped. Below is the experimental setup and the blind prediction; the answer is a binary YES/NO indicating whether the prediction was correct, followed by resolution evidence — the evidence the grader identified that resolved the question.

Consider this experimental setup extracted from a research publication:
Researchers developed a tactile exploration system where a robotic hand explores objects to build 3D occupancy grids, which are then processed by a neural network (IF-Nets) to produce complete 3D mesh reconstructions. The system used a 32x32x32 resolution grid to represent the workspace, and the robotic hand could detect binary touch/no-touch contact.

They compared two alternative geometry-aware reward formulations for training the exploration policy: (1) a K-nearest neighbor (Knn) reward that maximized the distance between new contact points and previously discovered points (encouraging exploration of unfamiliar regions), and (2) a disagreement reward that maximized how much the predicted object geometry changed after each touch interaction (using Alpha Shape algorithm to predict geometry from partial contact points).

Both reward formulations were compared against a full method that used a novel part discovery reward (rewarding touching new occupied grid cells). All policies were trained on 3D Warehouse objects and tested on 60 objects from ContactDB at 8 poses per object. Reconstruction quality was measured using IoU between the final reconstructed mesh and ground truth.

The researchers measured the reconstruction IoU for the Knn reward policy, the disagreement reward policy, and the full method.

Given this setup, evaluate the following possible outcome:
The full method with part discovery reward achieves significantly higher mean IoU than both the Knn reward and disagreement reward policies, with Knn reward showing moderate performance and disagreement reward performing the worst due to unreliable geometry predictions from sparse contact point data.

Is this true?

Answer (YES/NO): NO